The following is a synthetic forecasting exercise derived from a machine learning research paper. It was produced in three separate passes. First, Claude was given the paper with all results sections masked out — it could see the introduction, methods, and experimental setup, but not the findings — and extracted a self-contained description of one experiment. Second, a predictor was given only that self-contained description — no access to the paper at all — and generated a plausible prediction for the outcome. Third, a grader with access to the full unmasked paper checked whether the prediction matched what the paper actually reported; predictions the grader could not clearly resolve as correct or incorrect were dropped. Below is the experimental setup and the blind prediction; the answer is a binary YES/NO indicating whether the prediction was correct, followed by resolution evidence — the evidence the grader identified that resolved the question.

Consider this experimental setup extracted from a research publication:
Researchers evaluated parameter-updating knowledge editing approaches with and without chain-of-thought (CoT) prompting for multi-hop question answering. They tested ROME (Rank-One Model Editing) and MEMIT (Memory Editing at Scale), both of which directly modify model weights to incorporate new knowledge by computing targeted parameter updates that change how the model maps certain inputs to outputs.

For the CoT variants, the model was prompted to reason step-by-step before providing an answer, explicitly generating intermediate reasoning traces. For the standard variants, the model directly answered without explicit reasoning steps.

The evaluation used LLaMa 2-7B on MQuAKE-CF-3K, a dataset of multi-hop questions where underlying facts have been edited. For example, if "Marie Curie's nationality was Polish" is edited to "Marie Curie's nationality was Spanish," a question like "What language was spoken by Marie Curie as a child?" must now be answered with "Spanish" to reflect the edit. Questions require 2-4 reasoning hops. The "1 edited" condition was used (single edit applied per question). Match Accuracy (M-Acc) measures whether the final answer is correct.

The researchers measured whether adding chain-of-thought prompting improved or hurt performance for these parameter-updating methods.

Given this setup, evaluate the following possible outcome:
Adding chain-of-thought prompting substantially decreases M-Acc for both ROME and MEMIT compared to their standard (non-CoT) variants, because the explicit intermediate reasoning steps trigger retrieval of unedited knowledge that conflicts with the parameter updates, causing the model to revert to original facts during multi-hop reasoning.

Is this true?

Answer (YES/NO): YES